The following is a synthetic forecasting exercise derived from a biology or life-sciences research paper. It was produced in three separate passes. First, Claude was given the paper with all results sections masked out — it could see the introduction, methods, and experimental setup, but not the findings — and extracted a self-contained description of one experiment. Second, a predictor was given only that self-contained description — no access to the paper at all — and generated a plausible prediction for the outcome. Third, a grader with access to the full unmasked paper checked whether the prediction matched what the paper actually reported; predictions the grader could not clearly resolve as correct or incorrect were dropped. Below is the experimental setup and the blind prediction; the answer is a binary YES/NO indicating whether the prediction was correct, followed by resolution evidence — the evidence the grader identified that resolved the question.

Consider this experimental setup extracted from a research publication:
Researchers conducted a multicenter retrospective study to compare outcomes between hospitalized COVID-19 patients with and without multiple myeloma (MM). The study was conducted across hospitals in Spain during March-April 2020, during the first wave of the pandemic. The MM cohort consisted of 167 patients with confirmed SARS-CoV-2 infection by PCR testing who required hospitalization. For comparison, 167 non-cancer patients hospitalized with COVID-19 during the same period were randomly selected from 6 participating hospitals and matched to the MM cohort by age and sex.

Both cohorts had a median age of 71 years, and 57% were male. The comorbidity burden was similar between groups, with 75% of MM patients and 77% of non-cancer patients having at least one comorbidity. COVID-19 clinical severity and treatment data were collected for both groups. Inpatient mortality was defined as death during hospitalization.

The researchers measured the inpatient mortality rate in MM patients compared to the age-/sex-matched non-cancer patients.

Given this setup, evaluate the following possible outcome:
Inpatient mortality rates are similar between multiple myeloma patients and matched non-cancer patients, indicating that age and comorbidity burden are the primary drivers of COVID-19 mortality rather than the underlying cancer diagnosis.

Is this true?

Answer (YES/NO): NO